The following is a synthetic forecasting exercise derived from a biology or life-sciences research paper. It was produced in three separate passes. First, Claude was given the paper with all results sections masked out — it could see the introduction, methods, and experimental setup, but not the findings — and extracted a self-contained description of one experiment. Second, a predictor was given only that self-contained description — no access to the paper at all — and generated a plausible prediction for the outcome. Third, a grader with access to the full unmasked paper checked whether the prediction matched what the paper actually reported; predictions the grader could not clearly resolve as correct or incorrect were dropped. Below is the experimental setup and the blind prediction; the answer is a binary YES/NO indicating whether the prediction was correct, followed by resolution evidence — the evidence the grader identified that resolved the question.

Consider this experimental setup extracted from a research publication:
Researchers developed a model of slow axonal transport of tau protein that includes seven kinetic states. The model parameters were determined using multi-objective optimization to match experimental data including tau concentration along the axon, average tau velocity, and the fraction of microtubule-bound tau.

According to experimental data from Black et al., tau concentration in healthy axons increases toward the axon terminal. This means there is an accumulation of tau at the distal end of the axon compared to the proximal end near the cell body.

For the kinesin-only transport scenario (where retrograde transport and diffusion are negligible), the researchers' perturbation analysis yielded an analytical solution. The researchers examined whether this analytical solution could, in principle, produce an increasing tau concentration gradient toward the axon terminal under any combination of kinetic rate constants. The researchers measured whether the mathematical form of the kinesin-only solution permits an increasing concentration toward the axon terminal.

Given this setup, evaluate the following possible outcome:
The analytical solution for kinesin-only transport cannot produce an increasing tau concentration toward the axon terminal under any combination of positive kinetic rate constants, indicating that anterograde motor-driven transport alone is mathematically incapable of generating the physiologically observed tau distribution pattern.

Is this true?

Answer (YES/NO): YES